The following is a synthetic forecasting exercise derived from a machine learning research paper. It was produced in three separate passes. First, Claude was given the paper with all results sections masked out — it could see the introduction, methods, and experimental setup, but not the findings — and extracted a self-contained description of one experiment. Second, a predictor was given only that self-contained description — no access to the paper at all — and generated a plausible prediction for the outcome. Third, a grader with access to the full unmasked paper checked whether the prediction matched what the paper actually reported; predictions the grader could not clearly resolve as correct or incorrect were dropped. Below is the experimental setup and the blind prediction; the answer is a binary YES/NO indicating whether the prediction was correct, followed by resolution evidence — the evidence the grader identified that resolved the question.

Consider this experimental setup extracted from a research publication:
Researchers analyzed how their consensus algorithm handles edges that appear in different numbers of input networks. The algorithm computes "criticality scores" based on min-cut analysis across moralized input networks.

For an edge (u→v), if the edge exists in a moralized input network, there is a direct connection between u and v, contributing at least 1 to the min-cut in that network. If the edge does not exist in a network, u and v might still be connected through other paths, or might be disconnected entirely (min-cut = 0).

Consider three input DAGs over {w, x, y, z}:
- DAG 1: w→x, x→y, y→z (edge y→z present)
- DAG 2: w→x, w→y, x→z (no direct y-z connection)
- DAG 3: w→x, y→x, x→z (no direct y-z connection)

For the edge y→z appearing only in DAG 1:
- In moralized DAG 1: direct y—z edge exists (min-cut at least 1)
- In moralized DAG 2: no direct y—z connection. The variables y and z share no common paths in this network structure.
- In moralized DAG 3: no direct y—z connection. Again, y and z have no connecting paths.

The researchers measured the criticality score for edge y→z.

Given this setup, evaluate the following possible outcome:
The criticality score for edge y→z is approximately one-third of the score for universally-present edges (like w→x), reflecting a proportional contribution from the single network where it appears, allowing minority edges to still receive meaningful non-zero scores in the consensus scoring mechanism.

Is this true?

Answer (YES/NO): YES